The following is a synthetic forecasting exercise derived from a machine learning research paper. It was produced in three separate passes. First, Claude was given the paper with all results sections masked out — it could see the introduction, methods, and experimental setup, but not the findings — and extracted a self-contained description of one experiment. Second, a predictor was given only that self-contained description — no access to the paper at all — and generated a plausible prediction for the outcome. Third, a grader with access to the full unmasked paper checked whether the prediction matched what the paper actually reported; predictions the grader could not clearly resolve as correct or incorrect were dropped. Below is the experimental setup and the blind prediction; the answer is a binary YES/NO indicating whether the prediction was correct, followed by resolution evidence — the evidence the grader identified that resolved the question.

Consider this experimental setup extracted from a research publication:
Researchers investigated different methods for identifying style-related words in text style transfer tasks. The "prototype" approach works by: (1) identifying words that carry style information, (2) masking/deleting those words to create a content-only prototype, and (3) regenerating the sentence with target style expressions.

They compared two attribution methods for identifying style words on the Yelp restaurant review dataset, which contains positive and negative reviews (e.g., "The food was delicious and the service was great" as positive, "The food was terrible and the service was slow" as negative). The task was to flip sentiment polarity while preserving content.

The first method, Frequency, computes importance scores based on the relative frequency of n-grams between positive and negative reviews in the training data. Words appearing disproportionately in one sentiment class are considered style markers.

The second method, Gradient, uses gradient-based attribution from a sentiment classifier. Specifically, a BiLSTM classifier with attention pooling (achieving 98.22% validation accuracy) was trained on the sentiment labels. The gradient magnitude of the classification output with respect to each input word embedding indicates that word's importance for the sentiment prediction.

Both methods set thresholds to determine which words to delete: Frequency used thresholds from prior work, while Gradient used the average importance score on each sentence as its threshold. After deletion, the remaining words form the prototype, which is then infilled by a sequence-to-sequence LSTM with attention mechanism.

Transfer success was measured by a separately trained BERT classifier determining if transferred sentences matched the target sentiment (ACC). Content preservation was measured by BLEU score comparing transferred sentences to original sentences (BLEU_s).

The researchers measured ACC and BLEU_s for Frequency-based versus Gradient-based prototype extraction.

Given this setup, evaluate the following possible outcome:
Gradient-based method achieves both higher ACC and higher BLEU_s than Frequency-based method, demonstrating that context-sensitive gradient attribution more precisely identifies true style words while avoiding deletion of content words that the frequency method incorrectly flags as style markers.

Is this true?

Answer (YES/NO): NO